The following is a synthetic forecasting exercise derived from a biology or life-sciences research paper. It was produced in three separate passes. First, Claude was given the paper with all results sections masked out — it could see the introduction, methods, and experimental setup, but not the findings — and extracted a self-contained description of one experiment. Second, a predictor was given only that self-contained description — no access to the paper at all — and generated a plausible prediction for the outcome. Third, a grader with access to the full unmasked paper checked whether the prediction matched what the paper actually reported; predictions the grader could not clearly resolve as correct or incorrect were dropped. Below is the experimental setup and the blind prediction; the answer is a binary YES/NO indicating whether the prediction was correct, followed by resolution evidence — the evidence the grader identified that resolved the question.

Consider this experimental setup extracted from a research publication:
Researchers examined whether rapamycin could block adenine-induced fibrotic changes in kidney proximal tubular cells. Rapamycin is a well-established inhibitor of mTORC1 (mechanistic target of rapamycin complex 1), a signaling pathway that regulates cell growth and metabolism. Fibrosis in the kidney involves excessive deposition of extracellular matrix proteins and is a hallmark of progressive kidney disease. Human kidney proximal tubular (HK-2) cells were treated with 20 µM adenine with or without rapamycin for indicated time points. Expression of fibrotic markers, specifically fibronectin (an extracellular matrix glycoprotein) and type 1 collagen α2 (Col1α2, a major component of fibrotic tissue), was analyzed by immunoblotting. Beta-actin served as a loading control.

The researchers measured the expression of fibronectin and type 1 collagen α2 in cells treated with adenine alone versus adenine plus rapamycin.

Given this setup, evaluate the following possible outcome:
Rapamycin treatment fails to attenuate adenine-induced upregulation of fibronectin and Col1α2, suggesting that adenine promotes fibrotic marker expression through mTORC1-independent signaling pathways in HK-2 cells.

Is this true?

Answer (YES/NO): NO